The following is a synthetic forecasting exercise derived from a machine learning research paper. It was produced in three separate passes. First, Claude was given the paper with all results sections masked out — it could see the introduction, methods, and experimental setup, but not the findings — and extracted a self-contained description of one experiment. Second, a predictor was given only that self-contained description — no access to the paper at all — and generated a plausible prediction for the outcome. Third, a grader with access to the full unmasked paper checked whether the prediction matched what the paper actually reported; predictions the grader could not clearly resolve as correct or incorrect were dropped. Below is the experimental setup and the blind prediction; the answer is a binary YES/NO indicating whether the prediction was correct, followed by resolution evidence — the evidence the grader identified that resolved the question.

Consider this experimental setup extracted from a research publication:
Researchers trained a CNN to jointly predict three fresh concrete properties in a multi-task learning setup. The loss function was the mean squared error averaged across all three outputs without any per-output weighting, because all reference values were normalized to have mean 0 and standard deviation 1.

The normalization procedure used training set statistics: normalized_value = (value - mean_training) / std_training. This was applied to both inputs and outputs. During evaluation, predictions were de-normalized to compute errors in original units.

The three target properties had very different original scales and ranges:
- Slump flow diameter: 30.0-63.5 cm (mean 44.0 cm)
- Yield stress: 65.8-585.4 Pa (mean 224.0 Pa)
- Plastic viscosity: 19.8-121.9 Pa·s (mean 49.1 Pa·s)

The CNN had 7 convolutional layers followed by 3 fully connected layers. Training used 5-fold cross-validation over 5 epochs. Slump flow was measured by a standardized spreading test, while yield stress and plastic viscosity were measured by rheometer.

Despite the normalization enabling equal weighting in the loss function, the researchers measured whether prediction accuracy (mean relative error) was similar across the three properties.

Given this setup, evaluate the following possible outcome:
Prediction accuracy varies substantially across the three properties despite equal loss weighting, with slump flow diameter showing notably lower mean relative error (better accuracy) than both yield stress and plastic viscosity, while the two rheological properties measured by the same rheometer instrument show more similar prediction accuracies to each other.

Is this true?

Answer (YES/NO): YES